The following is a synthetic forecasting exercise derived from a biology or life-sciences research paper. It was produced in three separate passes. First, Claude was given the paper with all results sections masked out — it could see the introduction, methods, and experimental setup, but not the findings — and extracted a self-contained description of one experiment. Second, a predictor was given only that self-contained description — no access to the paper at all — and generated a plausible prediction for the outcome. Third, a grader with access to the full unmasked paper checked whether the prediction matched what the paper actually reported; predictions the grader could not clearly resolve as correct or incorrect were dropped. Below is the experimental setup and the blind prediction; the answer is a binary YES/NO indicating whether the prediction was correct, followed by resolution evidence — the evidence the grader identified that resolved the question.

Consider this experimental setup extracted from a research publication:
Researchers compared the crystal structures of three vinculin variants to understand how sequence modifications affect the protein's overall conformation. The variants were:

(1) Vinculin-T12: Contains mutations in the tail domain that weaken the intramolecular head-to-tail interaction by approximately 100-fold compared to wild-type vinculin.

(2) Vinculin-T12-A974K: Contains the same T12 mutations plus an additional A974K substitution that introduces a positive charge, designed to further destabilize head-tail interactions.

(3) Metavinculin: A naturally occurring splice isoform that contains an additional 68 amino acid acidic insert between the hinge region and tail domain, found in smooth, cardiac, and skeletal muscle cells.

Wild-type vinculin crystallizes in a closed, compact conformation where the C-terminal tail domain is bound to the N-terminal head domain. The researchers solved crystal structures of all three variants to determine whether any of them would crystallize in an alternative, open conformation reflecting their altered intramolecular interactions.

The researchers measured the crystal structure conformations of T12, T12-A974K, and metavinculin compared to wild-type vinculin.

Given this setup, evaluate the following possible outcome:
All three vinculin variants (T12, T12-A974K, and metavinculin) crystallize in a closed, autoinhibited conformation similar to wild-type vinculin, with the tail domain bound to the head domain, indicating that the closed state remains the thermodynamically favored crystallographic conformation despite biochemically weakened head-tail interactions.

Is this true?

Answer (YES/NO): YES